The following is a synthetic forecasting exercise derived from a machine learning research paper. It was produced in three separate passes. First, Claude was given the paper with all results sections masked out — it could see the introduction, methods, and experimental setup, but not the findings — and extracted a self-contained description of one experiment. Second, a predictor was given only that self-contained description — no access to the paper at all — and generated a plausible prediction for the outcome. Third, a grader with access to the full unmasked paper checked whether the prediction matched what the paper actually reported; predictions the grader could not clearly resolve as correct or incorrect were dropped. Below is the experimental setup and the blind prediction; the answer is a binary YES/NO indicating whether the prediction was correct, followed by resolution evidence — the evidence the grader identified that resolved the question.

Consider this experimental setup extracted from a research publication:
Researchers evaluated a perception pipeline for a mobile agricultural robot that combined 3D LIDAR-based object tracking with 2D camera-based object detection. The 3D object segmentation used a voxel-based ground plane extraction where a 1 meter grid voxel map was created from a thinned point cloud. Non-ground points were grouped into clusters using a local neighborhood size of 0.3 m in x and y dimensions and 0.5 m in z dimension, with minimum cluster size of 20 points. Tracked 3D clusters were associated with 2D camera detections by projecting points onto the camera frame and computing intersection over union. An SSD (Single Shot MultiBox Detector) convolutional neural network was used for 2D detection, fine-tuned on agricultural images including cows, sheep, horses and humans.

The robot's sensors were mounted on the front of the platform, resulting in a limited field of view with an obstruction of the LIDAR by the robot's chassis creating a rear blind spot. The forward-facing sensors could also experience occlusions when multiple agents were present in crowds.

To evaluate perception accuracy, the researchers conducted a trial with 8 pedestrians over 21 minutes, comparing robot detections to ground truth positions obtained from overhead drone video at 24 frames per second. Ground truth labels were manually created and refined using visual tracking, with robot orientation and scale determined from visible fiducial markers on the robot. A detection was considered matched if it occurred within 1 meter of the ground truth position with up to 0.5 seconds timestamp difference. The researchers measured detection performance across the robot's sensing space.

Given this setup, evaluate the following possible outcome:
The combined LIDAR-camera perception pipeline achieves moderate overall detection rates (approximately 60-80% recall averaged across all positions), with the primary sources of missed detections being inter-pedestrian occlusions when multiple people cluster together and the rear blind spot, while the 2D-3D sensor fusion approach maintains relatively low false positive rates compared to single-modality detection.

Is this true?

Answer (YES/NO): NO